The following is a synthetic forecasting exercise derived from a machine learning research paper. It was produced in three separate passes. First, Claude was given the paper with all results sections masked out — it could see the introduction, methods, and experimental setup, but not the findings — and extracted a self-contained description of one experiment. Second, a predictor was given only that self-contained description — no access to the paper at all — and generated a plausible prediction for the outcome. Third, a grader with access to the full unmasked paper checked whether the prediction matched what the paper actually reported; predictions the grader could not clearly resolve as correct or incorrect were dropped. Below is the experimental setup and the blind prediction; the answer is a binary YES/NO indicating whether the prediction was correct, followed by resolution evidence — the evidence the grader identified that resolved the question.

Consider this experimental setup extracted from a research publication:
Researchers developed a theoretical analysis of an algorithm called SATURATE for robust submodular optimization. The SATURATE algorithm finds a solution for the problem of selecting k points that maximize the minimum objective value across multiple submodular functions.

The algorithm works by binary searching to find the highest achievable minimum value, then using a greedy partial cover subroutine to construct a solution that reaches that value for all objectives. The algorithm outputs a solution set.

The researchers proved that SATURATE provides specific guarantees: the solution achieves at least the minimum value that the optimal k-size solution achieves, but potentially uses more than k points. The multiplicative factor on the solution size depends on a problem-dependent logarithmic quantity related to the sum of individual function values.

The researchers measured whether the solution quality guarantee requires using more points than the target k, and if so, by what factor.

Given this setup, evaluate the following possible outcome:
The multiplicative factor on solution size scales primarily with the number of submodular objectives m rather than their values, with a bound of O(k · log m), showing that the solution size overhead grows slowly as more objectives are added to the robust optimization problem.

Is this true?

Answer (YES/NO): NO